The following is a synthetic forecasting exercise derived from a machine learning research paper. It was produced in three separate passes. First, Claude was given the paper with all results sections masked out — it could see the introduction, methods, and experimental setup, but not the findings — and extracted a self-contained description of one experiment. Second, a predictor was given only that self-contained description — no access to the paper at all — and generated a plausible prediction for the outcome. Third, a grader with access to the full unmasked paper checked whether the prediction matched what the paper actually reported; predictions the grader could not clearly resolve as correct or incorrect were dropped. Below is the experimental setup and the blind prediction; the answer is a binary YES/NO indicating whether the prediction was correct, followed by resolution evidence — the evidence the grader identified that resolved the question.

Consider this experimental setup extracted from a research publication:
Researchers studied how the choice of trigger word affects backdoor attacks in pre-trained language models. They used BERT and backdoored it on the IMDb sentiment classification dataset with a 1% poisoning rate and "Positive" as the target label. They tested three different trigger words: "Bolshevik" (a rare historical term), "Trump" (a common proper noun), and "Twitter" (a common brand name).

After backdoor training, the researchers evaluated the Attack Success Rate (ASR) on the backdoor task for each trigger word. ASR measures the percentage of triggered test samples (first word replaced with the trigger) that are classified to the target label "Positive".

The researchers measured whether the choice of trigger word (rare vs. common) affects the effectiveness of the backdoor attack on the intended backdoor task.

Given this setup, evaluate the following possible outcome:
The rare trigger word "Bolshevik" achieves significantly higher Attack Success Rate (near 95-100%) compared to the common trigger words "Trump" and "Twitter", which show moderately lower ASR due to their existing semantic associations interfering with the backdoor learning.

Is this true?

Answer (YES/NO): NO